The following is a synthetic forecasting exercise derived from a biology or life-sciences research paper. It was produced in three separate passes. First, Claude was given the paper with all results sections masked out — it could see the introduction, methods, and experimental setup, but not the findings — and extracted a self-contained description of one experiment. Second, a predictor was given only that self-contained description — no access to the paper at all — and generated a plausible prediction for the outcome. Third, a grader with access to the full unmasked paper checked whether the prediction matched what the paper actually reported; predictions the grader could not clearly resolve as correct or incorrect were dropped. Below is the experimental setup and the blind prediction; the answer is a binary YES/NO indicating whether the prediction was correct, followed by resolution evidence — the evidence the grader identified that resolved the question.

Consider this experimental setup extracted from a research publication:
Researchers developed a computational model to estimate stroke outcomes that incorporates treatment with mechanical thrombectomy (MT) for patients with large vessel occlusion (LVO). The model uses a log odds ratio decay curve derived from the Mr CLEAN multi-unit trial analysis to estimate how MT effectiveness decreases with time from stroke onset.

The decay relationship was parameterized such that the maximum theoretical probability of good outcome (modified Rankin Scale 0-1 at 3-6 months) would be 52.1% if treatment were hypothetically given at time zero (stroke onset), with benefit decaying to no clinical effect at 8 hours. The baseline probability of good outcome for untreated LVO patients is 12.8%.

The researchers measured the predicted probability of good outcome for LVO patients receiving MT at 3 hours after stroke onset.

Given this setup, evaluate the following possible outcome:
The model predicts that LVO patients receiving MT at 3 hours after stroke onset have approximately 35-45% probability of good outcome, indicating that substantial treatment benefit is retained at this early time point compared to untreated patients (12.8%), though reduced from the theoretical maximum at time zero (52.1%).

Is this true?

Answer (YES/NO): NO